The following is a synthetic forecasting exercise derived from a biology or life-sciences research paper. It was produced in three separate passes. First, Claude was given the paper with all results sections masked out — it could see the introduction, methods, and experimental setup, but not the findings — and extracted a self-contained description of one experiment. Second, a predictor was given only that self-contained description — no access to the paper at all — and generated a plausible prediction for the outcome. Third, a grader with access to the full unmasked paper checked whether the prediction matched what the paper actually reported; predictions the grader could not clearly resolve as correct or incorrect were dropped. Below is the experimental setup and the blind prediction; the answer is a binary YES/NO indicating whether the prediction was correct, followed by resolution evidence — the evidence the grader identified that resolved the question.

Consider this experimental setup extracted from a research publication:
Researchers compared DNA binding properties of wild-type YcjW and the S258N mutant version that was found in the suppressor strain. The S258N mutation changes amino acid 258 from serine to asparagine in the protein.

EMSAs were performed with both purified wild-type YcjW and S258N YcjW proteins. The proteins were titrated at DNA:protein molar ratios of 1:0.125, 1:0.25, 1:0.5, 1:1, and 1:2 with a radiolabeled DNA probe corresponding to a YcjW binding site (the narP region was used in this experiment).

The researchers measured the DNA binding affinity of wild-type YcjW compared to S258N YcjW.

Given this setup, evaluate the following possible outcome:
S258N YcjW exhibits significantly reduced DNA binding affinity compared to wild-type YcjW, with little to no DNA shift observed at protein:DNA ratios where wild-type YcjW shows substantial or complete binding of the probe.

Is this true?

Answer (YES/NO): NO